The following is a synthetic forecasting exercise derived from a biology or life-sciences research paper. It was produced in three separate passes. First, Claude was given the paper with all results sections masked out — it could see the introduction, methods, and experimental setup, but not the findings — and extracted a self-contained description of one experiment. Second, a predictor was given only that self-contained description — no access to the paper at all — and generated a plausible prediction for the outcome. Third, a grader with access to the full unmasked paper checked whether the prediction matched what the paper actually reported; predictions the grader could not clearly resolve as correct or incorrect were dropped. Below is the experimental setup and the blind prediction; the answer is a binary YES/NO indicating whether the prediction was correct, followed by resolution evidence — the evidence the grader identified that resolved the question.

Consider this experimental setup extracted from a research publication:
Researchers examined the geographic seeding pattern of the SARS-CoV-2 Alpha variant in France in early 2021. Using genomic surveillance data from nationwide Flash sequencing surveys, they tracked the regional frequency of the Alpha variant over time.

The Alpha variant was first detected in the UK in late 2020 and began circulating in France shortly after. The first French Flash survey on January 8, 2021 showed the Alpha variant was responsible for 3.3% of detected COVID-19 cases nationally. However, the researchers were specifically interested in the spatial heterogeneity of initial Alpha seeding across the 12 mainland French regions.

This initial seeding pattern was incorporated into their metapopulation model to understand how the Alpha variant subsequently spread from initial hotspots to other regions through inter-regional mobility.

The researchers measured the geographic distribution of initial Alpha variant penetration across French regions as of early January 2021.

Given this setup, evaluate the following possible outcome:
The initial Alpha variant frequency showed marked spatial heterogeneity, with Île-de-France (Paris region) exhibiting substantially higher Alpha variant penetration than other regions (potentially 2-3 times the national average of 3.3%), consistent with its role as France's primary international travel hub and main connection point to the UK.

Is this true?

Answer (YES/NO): YES